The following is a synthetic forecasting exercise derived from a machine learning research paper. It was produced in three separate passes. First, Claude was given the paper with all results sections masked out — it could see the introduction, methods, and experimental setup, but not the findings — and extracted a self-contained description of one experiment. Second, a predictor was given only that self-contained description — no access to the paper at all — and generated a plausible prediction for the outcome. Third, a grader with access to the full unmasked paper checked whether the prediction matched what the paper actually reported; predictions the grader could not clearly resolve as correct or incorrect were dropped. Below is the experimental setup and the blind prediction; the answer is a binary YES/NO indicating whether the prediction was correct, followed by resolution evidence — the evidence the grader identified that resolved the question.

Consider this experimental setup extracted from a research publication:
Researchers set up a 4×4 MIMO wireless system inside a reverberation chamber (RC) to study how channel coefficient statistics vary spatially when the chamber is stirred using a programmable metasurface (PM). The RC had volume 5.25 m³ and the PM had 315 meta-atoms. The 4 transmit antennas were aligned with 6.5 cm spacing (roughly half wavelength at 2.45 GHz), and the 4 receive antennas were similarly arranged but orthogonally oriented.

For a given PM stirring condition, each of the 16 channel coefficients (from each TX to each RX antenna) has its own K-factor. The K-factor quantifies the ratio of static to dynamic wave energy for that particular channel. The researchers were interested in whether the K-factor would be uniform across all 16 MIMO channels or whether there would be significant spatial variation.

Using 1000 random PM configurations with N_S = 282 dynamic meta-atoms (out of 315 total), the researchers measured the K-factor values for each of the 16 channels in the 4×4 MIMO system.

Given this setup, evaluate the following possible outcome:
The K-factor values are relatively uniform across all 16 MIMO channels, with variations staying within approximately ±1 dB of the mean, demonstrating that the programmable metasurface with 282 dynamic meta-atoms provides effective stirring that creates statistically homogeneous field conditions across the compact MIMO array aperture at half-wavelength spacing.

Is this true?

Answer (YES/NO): NO